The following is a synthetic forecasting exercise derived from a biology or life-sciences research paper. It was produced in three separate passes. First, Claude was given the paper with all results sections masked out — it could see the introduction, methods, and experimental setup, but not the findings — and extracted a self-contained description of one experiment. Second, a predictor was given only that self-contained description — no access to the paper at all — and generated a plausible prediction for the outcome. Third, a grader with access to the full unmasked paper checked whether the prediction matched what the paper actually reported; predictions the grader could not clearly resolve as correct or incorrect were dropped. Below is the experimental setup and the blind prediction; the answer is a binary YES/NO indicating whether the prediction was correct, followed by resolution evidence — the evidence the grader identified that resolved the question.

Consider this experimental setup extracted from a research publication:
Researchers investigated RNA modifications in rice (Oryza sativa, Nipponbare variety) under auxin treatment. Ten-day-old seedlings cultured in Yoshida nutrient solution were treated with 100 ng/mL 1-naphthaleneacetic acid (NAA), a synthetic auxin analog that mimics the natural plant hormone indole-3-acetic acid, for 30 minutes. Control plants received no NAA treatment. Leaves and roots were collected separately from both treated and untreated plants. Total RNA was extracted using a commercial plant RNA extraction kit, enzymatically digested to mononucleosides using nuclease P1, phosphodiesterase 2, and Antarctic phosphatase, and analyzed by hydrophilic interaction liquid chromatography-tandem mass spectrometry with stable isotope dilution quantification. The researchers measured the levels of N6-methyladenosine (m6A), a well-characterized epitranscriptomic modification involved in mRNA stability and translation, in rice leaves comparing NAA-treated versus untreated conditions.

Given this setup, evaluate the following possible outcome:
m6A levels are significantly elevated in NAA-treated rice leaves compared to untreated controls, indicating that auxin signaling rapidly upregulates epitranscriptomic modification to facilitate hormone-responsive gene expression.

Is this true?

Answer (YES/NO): NO